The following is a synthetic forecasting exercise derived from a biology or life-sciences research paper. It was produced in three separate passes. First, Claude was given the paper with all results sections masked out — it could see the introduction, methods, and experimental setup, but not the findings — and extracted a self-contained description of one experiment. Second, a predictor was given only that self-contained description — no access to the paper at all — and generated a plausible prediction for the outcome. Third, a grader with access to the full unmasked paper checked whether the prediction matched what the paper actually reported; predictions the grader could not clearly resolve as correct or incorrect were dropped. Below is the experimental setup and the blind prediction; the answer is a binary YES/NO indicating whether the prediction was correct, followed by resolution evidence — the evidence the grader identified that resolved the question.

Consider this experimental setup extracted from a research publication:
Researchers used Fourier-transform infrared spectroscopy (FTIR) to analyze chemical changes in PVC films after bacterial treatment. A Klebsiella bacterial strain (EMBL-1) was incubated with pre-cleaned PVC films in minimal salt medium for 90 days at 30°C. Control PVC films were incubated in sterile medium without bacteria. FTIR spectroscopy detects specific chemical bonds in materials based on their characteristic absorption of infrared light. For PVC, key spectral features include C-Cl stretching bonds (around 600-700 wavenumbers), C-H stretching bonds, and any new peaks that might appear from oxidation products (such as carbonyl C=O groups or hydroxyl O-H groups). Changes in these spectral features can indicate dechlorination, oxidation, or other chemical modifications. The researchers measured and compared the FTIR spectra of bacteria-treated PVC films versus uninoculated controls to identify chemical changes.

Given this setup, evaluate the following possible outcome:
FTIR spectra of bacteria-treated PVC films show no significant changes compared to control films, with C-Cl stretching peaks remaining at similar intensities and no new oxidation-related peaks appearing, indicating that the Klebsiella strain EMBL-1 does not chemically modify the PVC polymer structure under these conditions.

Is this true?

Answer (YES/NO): NO